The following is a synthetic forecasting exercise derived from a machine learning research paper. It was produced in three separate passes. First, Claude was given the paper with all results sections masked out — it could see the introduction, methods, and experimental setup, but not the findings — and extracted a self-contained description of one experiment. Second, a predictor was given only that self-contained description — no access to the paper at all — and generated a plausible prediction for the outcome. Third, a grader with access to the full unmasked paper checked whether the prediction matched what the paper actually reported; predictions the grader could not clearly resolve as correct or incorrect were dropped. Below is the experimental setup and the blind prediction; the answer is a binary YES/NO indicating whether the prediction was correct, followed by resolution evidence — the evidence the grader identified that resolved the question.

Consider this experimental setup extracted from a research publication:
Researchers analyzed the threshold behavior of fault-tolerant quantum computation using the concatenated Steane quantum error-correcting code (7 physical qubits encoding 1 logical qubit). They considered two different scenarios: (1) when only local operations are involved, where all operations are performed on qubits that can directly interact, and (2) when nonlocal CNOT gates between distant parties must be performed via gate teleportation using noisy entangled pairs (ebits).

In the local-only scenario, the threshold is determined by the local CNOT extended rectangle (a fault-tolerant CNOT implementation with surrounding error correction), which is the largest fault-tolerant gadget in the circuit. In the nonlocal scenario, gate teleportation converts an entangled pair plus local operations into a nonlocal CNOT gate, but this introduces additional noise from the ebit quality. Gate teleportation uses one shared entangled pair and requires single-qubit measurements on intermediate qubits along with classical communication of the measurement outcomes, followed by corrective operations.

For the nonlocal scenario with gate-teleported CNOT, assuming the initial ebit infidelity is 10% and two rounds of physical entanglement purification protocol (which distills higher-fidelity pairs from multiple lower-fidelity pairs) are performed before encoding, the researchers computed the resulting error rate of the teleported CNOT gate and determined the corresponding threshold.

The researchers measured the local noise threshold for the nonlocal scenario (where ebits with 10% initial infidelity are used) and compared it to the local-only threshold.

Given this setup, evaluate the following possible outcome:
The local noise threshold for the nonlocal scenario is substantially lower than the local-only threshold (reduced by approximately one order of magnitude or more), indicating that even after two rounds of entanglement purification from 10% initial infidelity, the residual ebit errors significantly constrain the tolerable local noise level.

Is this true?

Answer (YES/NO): NO